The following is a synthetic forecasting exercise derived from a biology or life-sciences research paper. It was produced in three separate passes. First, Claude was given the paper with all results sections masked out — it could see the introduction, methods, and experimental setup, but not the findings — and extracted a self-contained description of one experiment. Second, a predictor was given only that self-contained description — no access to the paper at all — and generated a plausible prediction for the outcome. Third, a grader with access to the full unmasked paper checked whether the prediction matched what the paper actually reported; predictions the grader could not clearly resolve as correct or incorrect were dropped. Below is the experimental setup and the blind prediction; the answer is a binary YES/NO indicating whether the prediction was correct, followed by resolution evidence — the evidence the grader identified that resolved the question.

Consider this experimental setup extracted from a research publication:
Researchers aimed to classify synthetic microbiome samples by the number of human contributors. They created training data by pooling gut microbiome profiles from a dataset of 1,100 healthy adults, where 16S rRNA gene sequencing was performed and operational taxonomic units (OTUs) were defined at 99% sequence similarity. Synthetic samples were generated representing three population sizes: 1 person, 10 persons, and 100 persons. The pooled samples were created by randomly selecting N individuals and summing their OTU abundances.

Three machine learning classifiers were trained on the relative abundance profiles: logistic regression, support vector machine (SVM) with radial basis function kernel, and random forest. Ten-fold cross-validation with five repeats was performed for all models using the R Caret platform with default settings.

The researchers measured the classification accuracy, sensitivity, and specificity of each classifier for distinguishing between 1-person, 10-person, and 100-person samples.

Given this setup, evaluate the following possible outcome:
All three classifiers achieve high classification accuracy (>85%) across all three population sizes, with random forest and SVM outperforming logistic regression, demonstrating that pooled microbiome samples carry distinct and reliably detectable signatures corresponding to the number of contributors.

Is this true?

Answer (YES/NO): NO